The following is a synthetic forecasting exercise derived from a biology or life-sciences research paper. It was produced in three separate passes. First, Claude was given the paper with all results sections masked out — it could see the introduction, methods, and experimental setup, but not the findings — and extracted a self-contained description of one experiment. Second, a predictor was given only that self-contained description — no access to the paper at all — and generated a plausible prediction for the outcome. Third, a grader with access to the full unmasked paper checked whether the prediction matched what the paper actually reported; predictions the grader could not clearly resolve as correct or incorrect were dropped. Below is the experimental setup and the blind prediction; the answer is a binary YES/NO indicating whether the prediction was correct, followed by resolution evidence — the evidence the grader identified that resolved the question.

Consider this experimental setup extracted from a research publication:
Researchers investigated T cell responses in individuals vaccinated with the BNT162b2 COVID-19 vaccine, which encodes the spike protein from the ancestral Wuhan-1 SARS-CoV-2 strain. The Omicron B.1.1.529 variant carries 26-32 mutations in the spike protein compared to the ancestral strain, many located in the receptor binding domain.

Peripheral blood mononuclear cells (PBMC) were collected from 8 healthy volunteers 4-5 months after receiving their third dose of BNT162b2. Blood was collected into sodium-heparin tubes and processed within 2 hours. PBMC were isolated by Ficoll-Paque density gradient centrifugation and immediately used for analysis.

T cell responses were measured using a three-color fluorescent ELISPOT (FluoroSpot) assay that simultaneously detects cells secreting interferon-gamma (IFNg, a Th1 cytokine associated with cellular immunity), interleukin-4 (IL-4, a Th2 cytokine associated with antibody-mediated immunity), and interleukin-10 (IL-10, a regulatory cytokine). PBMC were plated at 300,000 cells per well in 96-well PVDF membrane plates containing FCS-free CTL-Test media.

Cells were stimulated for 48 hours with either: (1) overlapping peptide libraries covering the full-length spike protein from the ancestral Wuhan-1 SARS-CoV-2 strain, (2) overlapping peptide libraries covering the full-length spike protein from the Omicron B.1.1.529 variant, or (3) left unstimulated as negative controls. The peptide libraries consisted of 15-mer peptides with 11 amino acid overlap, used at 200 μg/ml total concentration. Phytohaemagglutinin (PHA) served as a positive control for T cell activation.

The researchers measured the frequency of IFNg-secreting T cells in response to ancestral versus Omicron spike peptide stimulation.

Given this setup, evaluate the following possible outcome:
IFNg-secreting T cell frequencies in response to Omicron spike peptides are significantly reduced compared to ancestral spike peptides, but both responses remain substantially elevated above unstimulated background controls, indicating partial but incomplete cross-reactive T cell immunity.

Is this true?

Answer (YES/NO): NO